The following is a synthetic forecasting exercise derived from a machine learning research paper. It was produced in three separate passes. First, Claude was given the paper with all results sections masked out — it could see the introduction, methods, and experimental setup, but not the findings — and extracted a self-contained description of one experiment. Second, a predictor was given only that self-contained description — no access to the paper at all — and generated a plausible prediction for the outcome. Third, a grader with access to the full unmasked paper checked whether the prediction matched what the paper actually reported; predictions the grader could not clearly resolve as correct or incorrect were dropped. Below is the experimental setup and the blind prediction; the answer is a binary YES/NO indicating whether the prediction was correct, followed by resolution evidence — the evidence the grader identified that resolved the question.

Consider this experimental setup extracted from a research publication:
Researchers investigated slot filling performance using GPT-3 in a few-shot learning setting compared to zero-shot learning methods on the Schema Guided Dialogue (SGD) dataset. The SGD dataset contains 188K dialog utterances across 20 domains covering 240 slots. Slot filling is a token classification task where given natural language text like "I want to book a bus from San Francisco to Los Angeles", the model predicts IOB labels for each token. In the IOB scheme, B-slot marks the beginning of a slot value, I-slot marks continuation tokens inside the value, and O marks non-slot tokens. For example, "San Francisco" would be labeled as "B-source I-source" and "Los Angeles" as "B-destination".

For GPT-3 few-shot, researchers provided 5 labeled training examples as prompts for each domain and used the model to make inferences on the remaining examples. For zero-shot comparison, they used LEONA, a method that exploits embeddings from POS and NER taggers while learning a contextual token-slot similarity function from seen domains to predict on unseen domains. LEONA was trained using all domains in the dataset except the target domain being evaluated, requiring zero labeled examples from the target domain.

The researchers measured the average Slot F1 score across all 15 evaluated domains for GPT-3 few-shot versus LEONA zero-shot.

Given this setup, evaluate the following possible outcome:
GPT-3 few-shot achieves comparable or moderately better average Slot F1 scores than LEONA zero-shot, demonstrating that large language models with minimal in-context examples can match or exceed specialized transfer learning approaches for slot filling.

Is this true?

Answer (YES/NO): NO